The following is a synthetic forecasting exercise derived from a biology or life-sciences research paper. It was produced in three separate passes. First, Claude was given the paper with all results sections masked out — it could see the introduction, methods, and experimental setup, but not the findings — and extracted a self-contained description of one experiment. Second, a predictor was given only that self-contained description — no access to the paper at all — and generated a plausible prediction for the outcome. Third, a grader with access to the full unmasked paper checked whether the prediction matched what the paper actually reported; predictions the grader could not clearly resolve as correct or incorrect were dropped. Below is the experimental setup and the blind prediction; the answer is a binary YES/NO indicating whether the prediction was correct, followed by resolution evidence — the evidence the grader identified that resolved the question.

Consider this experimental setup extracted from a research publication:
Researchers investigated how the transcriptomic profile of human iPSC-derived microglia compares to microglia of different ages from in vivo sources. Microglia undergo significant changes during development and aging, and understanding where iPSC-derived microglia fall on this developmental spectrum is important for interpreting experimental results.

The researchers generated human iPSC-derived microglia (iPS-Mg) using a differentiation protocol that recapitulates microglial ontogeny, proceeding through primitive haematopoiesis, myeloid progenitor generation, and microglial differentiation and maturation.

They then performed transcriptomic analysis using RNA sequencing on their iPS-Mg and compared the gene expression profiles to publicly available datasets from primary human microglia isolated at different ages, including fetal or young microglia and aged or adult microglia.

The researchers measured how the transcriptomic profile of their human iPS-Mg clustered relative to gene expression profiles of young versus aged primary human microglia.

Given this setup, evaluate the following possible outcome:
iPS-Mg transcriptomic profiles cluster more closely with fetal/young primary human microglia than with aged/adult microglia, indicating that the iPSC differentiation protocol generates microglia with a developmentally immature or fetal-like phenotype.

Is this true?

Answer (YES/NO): YES